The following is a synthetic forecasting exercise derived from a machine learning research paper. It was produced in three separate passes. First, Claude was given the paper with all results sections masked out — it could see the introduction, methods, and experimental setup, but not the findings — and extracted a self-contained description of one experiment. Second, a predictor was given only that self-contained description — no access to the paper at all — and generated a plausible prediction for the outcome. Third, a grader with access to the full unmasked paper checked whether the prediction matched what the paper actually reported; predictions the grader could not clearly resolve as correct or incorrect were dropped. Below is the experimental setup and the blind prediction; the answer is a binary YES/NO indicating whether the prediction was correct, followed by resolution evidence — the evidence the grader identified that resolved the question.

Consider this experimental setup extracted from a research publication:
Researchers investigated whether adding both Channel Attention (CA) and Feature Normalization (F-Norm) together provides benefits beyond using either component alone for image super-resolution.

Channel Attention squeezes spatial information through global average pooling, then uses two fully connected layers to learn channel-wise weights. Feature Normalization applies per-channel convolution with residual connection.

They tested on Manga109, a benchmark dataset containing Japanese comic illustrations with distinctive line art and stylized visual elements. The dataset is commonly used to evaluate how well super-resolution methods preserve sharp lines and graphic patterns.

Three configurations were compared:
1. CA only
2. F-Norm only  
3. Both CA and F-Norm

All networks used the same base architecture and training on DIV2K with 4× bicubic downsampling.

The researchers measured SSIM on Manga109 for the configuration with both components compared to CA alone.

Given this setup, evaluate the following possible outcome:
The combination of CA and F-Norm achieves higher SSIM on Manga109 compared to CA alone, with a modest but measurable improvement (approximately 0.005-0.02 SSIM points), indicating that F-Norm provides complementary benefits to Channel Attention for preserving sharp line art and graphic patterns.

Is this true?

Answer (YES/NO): NO